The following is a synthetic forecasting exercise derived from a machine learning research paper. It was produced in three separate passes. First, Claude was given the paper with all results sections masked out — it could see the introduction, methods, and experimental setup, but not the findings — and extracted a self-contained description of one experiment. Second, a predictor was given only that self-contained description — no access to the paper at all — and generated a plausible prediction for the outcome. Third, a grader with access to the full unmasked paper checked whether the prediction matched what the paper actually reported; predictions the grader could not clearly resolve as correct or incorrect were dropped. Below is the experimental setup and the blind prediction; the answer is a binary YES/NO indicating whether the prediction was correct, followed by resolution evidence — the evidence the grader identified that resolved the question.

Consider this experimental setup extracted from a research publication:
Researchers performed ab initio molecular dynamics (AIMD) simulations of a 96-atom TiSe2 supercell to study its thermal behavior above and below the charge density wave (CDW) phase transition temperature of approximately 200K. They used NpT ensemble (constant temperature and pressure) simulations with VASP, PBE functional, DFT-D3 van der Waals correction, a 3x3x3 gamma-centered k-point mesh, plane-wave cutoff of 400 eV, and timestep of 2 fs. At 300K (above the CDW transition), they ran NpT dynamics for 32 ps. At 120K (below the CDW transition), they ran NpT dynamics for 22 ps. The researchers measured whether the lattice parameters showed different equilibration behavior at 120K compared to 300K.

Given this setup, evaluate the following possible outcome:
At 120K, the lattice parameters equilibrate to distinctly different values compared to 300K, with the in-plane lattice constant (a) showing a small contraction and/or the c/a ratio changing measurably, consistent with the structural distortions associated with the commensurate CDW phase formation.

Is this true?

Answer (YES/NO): NO